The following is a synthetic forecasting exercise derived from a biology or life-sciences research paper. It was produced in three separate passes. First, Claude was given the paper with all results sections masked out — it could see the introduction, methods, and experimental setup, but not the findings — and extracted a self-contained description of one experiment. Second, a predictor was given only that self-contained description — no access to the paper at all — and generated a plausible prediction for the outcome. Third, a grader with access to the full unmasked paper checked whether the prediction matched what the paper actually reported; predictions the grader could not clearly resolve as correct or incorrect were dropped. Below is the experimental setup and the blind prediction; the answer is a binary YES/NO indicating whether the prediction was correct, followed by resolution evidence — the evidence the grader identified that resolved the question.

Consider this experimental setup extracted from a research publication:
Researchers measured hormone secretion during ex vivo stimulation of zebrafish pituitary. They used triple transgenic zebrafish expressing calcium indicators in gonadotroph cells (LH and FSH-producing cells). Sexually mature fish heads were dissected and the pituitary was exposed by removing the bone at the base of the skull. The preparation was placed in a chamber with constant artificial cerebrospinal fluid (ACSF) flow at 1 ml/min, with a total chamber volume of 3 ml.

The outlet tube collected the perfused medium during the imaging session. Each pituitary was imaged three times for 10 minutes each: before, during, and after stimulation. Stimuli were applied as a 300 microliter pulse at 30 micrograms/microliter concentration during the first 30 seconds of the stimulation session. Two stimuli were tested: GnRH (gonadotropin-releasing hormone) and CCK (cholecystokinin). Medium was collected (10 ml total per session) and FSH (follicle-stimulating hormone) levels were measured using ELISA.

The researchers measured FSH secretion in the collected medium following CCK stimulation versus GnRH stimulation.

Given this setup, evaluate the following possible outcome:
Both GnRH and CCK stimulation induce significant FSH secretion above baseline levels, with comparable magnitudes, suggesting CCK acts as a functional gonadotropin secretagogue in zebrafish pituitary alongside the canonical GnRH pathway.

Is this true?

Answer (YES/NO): NO